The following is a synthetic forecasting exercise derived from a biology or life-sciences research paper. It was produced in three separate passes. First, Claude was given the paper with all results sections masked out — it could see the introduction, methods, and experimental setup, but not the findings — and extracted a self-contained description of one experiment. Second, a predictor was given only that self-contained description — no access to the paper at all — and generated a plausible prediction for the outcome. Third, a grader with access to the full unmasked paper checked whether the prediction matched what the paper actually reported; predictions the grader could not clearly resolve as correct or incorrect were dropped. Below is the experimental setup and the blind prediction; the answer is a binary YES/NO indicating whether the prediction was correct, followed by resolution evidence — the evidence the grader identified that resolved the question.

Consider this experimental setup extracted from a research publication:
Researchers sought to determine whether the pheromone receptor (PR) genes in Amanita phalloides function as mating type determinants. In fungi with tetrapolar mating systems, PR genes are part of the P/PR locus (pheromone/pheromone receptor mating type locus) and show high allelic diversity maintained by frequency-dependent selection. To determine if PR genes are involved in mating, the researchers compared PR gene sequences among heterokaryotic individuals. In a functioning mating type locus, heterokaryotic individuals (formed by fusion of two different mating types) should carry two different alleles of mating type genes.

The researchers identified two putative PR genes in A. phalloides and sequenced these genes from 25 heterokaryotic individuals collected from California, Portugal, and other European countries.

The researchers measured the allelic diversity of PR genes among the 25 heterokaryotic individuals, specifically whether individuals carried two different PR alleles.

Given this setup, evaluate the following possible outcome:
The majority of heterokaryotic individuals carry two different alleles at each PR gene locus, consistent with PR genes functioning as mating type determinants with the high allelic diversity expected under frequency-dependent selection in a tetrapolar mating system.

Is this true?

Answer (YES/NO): NO